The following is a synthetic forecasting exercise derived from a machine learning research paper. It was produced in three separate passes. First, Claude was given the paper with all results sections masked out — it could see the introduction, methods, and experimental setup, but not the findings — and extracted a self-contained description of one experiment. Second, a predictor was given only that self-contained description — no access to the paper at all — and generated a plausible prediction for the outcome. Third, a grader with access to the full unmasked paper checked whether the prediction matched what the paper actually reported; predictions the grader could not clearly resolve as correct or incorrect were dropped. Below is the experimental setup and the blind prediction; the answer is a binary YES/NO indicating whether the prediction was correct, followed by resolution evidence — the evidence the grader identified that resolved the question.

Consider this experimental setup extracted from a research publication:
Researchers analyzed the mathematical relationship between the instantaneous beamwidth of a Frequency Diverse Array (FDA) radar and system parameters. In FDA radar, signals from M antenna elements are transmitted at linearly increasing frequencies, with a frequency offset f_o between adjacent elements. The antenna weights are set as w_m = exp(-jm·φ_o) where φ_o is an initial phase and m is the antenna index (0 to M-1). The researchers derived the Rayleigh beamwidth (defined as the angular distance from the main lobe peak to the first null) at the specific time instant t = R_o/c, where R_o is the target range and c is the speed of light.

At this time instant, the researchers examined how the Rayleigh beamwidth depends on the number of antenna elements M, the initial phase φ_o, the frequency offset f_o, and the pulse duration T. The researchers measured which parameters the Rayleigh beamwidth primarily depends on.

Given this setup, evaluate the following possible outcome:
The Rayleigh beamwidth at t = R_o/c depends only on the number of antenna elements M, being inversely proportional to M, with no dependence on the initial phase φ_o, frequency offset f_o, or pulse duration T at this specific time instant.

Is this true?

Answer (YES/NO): NO